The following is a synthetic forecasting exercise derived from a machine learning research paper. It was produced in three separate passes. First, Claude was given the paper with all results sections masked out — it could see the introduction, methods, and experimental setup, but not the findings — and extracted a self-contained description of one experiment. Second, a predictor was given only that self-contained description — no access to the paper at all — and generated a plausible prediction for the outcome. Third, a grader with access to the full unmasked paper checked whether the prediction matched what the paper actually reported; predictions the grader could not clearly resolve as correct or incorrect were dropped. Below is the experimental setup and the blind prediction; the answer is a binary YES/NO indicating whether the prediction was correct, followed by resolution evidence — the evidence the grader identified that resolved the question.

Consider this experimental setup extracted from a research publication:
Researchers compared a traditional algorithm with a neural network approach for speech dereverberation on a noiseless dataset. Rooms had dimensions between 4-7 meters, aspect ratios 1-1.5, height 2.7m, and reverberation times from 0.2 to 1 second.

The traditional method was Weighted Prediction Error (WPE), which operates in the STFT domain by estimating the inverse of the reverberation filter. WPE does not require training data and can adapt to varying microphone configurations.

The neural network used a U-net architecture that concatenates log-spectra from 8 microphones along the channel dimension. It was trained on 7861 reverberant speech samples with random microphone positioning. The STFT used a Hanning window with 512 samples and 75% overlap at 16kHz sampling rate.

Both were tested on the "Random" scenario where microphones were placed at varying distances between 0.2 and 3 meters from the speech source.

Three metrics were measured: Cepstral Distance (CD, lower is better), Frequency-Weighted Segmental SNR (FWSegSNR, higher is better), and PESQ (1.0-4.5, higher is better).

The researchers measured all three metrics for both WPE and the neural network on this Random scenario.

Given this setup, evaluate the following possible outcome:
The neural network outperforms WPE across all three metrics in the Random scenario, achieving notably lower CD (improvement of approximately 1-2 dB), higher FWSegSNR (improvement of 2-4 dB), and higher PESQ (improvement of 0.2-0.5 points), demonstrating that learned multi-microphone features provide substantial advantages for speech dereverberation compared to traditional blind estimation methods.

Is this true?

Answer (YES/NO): NO